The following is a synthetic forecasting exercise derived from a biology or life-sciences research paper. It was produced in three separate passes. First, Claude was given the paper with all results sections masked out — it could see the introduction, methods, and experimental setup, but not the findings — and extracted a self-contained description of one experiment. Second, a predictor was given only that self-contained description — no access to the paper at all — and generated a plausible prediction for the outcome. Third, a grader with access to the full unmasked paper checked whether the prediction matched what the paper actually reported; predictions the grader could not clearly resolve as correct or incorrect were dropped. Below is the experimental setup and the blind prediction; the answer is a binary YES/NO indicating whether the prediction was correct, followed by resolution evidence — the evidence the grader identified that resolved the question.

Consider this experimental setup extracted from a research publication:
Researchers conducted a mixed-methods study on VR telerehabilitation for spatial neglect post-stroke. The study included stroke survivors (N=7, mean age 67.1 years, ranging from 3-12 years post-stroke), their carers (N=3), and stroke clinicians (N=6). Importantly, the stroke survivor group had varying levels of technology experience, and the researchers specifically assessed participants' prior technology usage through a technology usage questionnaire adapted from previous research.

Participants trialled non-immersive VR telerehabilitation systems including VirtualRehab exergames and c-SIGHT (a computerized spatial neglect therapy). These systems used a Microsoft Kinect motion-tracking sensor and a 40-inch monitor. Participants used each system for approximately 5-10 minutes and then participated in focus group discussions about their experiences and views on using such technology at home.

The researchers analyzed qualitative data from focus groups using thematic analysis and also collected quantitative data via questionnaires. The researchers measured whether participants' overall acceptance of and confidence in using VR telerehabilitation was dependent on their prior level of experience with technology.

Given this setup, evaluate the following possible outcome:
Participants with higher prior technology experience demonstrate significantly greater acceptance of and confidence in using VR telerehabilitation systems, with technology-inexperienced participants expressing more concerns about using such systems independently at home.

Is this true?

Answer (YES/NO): NO